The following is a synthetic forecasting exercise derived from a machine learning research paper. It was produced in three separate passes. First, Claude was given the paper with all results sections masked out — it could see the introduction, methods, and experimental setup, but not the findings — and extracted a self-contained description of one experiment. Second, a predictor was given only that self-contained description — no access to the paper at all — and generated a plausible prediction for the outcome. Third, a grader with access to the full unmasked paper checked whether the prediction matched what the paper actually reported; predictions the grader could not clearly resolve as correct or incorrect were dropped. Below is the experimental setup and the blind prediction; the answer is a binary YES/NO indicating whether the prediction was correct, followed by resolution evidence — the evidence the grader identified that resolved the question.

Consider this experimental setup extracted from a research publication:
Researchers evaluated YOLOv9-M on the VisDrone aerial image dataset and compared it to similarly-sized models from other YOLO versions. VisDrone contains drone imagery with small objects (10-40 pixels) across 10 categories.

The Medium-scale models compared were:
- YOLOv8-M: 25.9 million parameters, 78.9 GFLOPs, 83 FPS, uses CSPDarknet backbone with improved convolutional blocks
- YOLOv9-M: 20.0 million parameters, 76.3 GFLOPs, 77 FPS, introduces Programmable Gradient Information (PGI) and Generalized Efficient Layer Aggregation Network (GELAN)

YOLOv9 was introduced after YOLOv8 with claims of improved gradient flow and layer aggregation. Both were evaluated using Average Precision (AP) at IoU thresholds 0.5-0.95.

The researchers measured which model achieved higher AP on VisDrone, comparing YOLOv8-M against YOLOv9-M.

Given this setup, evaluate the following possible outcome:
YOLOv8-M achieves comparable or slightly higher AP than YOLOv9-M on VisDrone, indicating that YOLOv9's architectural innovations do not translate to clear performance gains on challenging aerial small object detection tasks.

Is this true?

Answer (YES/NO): NO